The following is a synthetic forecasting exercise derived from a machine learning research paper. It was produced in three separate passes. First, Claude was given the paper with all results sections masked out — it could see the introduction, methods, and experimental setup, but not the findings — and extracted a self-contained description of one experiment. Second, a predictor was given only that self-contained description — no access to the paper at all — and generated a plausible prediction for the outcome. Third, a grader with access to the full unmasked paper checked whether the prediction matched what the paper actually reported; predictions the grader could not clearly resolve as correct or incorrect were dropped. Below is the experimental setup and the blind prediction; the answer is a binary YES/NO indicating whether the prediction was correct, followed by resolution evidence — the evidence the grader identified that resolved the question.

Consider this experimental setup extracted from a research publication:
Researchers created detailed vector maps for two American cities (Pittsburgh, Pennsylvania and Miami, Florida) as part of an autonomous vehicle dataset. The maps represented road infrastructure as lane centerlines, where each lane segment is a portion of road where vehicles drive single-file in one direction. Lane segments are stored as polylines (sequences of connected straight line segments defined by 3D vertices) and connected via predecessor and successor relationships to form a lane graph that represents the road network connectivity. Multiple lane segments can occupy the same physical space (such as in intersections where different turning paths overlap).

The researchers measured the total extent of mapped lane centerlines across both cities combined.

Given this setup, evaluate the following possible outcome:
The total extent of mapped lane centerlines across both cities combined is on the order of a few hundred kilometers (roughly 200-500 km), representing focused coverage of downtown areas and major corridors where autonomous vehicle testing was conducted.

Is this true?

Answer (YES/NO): YES